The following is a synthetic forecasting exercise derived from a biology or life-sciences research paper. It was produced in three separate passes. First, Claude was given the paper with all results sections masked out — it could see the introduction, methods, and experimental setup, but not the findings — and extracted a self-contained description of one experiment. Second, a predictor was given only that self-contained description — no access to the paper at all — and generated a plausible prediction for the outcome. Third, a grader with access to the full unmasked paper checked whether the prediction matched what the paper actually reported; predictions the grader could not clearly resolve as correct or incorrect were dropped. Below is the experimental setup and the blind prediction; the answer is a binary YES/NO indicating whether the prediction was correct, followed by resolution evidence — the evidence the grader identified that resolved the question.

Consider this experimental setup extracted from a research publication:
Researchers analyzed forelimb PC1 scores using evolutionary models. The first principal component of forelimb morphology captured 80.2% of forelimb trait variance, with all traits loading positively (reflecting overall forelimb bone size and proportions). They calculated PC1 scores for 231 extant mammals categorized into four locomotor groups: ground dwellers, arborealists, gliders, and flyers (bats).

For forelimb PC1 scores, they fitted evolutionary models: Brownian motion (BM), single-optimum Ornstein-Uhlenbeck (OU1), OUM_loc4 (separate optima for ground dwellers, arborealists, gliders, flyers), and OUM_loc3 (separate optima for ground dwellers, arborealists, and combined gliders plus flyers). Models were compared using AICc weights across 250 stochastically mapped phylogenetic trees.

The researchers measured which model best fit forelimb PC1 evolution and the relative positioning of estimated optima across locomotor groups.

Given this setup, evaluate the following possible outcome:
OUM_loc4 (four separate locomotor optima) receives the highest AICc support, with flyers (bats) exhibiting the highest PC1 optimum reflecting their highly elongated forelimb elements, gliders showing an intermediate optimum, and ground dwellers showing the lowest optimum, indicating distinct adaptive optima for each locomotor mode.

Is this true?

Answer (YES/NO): YES